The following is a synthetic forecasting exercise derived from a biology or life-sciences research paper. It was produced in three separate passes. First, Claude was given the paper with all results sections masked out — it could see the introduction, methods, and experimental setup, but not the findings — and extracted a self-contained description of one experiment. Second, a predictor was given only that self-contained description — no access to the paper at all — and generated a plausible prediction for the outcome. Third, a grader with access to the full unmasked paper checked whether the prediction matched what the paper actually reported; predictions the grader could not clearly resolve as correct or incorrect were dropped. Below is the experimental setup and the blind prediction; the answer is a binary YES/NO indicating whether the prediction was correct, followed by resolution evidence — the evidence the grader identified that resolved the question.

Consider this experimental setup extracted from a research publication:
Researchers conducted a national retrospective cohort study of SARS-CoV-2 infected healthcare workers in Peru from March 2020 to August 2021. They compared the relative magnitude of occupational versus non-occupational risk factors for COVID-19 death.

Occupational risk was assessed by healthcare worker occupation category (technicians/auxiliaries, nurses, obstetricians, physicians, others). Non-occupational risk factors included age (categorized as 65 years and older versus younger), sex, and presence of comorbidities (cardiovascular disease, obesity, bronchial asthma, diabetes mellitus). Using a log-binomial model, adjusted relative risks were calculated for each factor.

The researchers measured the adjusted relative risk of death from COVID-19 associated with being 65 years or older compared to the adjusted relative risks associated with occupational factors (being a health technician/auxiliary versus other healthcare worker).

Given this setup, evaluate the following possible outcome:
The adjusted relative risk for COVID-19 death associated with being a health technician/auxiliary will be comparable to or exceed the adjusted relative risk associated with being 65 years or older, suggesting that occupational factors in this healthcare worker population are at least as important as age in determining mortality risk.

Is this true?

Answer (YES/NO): NO